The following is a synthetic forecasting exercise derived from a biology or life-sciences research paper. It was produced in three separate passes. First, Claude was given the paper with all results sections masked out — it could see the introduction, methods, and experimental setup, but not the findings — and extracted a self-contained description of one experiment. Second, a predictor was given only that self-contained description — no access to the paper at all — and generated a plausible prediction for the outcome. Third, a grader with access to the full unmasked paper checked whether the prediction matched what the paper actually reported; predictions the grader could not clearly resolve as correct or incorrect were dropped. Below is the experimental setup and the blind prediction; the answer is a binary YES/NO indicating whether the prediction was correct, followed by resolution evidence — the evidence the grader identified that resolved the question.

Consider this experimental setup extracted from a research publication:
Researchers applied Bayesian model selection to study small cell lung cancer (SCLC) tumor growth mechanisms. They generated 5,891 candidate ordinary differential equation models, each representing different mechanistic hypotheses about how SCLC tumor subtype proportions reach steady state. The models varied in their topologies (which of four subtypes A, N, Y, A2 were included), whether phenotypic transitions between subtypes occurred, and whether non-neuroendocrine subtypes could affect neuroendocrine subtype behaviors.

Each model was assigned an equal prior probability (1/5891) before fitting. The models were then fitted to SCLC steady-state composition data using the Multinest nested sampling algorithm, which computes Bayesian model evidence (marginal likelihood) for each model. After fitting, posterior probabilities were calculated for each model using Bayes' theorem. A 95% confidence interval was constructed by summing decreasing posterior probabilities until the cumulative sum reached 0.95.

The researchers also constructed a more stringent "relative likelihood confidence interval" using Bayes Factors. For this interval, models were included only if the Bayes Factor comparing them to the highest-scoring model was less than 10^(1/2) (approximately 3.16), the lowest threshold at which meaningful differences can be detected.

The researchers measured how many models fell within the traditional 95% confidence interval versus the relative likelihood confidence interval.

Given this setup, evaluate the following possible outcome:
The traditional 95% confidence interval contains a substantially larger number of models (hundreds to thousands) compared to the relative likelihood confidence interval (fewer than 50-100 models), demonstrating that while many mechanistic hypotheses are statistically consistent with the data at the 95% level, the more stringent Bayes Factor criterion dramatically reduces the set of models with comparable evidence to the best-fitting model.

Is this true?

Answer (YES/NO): YES